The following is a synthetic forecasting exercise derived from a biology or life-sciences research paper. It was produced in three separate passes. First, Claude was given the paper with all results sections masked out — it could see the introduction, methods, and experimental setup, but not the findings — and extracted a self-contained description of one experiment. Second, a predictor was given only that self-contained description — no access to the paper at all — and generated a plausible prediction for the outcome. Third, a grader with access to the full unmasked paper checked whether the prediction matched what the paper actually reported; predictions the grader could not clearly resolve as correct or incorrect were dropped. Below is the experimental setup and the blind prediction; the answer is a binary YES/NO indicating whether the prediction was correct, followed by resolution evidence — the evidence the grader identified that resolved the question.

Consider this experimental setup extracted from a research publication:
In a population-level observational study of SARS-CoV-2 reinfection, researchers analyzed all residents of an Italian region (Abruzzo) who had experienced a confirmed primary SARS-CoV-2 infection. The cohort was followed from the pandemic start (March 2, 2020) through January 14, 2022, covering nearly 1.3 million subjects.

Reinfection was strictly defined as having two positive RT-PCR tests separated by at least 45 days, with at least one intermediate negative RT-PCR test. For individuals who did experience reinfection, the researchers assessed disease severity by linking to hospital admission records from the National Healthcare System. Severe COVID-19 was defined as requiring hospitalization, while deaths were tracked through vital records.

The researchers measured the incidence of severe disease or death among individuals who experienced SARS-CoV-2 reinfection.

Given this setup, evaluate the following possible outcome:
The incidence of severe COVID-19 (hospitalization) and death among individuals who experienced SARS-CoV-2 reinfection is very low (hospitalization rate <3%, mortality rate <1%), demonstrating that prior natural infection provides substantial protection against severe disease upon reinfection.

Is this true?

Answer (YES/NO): YES